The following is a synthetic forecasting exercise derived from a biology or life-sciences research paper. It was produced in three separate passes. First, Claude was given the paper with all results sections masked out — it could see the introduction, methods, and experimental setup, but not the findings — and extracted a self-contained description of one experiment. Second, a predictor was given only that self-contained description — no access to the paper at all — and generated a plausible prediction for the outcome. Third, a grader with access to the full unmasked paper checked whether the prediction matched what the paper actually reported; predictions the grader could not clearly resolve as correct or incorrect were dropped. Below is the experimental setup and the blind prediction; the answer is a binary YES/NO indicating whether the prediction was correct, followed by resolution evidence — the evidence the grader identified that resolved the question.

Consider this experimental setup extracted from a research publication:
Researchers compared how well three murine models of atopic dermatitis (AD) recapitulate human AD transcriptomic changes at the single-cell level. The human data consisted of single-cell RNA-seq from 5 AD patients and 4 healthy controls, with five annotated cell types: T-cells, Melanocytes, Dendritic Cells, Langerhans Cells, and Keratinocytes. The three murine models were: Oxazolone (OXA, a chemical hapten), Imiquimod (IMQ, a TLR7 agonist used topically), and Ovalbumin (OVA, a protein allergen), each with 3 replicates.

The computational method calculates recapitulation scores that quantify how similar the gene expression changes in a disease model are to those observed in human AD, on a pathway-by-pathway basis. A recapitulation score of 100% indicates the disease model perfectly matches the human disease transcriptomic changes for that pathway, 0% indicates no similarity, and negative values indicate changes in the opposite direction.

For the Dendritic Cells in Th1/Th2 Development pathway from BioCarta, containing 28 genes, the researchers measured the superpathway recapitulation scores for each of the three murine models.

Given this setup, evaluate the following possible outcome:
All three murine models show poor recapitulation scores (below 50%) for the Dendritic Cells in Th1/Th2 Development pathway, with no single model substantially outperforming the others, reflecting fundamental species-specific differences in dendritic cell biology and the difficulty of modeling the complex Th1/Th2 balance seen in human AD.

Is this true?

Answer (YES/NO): NO